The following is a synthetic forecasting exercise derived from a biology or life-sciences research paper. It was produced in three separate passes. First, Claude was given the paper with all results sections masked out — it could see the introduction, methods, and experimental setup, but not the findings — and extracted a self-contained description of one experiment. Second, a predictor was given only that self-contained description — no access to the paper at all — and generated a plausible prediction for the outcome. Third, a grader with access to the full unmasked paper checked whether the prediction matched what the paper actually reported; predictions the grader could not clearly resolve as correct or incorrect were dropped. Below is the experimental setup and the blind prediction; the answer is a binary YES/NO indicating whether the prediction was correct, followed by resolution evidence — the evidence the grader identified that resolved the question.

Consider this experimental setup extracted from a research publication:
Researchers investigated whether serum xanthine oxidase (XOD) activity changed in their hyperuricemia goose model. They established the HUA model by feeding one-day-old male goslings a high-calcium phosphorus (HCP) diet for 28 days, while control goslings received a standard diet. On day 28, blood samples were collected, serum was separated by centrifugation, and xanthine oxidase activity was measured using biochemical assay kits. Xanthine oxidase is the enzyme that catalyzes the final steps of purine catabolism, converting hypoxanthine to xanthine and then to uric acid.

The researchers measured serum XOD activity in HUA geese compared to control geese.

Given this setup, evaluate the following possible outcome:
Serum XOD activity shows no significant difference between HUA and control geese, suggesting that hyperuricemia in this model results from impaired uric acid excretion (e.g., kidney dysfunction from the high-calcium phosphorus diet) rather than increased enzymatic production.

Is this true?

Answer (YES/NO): NO